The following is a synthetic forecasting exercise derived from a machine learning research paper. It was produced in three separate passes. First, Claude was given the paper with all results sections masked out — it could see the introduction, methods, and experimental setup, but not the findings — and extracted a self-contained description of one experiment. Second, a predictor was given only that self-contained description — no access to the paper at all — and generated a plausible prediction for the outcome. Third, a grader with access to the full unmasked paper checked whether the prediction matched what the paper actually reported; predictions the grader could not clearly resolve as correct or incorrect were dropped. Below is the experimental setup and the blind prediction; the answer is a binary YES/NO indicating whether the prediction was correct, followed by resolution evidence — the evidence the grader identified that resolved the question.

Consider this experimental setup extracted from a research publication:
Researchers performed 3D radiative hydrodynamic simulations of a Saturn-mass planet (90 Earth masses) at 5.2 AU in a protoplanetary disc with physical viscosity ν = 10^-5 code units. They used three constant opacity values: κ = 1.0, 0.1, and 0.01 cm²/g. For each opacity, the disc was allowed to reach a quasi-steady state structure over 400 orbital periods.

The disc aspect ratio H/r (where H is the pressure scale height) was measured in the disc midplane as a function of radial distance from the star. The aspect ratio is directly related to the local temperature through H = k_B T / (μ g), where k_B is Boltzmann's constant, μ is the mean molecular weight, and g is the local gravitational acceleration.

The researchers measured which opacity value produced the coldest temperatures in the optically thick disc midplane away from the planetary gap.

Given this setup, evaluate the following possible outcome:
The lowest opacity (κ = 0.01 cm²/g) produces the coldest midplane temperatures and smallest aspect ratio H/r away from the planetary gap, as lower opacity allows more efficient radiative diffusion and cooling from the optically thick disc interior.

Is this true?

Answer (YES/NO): YES